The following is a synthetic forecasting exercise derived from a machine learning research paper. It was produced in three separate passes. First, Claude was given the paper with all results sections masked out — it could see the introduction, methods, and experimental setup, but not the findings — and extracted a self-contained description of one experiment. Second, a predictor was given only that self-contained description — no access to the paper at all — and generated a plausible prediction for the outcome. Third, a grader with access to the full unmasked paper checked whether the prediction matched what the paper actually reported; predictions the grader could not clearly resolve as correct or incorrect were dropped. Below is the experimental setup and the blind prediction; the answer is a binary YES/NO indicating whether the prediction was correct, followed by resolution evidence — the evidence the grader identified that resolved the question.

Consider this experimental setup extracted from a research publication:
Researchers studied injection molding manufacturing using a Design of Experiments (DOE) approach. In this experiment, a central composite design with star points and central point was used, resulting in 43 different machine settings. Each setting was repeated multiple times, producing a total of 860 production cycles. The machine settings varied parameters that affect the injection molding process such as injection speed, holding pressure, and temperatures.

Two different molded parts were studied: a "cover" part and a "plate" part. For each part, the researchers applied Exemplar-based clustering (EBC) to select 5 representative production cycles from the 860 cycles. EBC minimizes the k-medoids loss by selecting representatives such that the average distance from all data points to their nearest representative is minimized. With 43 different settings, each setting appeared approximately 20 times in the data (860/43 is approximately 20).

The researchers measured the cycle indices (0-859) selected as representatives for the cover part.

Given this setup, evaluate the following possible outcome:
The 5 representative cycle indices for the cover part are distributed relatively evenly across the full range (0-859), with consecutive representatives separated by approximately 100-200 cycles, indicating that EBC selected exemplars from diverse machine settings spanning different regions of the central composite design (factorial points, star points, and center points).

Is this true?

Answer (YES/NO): NO